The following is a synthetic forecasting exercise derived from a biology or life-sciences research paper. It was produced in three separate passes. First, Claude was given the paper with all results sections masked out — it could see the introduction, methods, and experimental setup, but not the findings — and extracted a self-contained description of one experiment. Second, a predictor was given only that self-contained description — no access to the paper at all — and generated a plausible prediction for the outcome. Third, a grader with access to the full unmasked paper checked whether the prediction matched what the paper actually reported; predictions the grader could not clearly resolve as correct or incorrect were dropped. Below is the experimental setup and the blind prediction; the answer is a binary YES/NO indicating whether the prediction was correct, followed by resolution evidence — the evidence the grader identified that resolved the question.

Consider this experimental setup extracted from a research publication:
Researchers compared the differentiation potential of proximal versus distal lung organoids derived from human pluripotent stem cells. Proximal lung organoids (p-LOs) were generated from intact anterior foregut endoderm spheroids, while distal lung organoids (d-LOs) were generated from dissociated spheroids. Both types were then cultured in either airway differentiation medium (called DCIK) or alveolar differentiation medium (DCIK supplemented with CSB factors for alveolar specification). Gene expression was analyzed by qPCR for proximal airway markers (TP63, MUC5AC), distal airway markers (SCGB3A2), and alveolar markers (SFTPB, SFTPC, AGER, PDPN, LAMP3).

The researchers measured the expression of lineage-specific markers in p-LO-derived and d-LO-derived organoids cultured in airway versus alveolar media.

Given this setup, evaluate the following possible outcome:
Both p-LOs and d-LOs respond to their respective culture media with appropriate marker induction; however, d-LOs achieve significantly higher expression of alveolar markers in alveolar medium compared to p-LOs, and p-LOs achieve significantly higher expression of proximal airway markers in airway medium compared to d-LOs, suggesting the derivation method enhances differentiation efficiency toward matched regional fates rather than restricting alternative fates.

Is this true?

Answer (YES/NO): NO